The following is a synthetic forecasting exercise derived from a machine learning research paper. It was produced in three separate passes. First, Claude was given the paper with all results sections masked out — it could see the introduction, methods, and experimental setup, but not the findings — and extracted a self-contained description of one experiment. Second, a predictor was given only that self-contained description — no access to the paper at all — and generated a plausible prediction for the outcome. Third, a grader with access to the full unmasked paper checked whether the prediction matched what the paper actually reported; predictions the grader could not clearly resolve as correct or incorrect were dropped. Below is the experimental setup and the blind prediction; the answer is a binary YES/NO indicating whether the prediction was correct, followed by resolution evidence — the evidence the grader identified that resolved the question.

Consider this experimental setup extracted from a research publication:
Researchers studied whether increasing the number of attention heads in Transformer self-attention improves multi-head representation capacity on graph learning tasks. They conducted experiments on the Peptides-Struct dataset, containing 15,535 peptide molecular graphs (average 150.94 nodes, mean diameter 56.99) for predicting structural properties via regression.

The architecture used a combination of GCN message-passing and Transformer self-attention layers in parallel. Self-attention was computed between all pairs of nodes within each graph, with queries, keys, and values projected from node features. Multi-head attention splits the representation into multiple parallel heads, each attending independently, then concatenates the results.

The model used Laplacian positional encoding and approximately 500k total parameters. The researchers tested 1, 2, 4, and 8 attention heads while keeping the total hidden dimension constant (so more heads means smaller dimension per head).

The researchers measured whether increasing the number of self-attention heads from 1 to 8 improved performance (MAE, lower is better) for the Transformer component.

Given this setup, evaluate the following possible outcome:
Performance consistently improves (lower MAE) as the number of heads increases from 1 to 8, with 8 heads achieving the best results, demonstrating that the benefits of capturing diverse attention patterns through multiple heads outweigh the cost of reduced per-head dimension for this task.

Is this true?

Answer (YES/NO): NO